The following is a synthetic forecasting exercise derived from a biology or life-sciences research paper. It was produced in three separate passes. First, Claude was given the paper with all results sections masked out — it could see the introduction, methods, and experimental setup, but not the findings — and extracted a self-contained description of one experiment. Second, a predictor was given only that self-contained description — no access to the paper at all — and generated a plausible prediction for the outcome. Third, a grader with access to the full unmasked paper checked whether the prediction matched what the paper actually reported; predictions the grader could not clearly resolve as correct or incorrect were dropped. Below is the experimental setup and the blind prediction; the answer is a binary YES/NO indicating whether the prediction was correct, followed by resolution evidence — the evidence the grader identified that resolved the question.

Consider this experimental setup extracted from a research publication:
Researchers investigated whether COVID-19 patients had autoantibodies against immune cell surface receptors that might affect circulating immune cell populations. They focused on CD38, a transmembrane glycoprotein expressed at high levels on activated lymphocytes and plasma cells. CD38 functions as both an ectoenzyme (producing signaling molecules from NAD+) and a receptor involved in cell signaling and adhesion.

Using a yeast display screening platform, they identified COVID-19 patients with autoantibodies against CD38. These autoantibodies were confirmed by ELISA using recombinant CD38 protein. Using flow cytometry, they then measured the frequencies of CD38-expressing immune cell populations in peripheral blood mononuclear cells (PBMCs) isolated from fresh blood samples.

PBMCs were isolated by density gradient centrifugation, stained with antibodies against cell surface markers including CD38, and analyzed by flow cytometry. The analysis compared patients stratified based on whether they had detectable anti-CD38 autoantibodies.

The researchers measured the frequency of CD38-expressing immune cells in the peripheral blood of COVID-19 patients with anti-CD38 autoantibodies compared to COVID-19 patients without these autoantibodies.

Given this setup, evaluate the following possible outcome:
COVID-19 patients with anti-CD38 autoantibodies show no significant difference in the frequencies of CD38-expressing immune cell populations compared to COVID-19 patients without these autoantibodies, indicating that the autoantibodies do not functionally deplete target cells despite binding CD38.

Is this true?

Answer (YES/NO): NO